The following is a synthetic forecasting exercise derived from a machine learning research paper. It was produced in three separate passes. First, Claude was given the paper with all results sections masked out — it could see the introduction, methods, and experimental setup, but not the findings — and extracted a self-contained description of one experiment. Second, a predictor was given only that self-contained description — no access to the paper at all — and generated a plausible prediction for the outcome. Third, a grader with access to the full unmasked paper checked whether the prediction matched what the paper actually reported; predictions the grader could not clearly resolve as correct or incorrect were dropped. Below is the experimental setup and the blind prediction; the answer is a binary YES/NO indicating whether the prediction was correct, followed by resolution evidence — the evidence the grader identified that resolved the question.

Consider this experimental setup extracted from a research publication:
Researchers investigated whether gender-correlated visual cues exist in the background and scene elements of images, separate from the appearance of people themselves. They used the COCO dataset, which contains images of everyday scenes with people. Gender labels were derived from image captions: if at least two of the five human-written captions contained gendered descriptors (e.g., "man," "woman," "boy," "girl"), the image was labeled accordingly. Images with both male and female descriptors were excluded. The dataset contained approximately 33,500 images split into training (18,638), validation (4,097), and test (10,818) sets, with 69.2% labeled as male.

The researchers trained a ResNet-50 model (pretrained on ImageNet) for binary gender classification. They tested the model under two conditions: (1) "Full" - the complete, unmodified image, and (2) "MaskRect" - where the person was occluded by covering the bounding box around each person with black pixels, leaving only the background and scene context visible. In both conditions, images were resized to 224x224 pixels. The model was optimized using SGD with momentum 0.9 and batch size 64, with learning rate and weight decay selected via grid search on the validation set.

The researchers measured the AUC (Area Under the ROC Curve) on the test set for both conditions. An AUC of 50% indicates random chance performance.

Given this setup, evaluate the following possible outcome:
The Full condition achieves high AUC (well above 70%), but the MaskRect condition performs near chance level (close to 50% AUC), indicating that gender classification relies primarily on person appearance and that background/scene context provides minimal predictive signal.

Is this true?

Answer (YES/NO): NO